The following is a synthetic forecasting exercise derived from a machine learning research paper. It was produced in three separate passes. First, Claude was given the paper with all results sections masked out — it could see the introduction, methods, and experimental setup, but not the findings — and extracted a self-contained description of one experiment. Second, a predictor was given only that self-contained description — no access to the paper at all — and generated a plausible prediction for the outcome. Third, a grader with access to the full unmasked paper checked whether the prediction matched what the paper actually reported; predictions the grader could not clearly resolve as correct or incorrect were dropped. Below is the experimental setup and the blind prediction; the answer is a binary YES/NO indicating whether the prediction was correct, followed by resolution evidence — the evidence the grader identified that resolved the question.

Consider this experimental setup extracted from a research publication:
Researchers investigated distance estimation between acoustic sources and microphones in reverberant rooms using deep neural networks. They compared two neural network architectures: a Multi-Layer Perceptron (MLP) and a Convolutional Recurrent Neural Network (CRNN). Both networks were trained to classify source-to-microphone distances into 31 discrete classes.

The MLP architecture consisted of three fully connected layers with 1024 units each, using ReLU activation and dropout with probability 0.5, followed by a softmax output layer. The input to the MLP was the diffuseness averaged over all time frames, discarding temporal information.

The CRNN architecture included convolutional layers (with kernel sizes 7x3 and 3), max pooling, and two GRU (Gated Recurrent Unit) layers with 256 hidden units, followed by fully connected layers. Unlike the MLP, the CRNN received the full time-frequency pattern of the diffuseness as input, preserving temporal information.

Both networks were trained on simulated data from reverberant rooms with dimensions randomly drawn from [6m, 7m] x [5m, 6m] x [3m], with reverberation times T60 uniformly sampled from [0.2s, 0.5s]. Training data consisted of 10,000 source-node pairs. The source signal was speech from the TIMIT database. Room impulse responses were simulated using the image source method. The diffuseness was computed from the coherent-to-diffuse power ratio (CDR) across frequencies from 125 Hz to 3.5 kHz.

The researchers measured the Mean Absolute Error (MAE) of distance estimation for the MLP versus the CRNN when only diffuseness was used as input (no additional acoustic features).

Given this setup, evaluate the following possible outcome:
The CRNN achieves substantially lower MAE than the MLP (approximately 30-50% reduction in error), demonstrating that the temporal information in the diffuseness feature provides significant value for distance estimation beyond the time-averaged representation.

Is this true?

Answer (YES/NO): NO